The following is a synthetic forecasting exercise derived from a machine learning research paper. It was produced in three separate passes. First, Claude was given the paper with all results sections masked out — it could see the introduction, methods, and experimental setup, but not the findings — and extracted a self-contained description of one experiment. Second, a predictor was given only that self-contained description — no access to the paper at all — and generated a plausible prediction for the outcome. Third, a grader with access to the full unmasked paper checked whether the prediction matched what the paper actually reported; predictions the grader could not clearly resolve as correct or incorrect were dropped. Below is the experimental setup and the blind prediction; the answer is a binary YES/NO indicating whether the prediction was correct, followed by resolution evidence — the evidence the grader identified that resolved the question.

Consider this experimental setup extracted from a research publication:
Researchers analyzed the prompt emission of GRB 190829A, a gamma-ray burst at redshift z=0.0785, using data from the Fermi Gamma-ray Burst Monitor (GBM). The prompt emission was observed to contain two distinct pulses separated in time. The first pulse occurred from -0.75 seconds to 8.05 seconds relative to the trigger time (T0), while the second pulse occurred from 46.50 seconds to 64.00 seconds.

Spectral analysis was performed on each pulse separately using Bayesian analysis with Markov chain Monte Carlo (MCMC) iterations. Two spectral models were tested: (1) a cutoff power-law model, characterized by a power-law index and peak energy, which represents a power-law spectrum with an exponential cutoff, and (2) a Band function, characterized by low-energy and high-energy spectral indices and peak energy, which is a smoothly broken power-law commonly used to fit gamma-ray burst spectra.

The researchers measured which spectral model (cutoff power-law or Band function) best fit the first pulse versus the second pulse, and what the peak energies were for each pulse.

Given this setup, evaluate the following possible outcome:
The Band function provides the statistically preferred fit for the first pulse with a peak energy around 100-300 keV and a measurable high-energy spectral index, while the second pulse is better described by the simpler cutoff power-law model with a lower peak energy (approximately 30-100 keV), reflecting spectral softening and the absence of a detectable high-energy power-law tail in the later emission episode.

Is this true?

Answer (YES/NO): NO